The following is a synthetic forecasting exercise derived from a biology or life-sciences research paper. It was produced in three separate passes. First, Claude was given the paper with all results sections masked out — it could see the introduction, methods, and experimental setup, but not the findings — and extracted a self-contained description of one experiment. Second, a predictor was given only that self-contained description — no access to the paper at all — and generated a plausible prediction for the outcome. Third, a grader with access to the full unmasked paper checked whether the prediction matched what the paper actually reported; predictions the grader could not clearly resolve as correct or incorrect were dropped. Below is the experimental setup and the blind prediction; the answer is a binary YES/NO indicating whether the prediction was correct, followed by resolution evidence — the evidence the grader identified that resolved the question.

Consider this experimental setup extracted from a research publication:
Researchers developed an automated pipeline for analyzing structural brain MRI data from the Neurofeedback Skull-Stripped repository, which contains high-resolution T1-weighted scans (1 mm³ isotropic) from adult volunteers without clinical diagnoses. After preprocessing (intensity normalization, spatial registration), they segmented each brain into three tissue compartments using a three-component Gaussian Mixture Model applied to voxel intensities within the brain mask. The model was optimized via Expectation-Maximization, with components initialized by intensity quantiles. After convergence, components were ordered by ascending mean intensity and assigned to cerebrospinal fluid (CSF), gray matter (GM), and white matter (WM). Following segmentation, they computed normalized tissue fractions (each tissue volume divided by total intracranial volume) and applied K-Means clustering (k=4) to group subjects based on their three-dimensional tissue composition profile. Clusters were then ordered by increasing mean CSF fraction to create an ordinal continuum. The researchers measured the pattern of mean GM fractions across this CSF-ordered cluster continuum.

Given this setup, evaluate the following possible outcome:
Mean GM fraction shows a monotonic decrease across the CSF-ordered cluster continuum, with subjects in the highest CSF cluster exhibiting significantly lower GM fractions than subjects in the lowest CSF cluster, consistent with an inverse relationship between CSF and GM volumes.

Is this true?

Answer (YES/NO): YES